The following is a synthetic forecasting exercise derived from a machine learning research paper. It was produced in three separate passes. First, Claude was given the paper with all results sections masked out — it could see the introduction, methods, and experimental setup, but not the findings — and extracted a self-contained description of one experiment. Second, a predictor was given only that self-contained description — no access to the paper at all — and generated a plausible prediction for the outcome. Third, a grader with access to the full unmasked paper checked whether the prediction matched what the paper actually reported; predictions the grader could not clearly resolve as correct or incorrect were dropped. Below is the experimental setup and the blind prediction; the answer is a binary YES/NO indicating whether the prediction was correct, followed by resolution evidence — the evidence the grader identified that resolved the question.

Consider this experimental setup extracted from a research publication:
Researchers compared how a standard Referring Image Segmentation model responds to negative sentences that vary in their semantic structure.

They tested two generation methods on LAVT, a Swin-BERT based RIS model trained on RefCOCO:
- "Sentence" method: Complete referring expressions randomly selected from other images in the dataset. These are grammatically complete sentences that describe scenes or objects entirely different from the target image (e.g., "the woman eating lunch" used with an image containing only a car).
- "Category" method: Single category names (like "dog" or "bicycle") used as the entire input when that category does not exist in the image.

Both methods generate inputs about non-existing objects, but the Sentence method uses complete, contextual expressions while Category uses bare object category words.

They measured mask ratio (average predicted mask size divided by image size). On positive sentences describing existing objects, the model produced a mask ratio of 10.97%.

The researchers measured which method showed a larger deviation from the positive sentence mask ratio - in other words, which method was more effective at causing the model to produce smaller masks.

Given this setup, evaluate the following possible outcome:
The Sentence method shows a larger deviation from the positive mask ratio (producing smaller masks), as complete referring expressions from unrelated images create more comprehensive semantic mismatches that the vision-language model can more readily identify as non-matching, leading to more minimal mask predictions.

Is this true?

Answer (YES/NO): YES